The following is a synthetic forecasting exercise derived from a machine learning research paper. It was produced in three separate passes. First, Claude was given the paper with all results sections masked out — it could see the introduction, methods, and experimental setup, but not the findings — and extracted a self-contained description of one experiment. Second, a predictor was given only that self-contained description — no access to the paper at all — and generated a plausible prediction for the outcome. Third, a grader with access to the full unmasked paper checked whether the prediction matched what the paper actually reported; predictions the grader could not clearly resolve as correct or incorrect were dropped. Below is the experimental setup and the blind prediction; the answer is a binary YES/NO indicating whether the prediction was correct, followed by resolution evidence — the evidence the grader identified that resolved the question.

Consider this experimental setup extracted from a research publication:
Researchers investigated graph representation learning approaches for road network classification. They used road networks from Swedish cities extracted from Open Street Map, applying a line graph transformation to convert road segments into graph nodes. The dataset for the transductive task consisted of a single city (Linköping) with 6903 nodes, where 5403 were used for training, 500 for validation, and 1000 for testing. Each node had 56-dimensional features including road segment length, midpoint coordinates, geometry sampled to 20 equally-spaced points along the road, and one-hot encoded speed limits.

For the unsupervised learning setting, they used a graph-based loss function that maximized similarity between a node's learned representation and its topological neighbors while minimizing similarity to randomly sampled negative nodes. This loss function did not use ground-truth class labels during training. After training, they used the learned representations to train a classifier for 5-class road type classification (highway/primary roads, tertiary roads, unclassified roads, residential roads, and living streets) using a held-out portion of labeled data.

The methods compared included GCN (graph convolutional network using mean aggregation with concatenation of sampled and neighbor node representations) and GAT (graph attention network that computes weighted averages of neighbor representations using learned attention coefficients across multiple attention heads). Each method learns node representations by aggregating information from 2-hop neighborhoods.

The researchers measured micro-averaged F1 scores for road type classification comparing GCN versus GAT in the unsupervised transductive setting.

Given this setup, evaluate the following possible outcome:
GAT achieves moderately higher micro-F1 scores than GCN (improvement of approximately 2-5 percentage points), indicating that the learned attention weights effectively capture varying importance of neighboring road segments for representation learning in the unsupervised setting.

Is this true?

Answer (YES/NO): NO